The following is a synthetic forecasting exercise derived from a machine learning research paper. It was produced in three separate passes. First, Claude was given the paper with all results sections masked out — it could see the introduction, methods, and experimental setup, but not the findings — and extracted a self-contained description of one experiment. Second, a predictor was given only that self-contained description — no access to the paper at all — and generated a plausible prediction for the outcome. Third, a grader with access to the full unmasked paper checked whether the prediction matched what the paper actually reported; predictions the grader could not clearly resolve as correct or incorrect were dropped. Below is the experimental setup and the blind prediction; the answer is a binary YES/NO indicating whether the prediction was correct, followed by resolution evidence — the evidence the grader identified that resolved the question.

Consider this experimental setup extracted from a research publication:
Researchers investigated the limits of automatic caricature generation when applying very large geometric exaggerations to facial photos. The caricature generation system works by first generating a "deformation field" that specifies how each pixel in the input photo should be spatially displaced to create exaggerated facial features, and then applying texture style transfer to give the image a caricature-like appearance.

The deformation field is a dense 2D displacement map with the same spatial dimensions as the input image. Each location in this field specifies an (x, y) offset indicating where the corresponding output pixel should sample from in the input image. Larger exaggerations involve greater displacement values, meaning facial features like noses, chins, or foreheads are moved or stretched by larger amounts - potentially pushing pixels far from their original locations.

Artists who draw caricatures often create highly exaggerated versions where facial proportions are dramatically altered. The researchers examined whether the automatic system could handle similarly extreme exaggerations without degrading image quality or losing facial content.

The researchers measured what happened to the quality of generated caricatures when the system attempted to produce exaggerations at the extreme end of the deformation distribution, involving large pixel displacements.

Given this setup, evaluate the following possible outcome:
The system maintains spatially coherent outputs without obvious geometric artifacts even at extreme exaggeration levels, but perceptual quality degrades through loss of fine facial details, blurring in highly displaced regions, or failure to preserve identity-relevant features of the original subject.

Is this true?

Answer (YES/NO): NO